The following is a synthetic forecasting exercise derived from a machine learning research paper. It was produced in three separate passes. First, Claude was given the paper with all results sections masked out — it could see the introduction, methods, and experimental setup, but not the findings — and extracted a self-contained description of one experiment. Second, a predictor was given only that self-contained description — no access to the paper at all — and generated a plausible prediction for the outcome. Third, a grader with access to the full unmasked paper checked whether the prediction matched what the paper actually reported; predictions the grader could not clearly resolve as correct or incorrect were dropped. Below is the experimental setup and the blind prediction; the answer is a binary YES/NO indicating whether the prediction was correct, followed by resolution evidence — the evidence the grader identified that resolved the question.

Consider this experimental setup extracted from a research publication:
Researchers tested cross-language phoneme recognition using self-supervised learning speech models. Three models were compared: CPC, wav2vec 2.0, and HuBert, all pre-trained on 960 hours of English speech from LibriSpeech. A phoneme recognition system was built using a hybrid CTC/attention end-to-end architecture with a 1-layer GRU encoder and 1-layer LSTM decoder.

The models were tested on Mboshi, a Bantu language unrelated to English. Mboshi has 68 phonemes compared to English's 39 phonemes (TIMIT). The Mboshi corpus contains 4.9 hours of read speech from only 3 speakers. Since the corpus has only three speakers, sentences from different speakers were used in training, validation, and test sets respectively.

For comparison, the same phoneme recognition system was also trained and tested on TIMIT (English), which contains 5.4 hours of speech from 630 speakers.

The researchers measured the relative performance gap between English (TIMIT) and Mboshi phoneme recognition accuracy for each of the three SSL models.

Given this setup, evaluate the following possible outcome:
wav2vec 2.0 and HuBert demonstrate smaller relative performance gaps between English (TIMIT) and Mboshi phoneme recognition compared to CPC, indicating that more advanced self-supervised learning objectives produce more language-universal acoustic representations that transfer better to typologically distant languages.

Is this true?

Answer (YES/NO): NO